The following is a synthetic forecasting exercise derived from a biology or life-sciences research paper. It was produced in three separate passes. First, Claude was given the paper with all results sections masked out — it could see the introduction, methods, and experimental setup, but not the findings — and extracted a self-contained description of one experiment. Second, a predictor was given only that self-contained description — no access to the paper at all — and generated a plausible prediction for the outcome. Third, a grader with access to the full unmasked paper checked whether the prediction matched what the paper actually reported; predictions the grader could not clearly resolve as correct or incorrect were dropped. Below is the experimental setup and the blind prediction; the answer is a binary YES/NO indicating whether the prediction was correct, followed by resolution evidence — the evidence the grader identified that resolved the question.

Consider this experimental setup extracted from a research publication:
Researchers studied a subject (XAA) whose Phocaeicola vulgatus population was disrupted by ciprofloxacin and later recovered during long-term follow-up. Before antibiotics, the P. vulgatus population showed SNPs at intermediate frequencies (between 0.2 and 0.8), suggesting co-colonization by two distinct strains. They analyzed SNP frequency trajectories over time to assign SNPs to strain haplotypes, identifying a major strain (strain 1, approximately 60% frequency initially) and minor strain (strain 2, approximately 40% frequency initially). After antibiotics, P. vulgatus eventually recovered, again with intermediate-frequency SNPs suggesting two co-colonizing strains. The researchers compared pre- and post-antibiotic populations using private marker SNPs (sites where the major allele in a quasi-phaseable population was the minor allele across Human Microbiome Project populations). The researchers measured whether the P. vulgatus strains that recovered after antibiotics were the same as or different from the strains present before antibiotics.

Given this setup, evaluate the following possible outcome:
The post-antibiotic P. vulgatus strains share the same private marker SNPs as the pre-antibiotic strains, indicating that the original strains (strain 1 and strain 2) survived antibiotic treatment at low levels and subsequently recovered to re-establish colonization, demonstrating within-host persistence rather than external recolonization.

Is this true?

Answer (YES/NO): NO